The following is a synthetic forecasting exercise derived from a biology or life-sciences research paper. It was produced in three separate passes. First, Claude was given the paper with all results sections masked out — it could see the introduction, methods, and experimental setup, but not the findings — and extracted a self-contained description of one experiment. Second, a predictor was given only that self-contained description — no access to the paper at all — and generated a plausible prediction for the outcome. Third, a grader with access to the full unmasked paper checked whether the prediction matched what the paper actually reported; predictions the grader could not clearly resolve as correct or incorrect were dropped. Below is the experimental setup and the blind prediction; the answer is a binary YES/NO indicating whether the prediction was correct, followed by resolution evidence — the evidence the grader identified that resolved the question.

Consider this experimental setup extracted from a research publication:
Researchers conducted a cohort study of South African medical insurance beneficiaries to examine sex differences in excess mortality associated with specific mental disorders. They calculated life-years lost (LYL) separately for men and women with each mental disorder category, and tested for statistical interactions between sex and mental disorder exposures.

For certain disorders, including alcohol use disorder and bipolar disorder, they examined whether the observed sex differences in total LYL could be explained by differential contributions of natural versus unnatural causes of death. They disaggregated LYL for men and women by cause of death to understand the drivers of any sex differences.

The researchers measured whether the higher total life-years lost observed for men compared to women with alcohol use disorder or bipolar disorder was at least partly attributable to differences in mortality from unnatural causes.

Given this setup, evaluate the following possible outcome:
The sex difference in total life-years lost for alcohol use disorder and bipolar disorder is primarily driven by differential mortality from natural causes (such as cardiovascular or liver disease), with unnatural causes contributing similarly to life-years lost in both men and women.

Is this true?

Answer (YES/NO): NO